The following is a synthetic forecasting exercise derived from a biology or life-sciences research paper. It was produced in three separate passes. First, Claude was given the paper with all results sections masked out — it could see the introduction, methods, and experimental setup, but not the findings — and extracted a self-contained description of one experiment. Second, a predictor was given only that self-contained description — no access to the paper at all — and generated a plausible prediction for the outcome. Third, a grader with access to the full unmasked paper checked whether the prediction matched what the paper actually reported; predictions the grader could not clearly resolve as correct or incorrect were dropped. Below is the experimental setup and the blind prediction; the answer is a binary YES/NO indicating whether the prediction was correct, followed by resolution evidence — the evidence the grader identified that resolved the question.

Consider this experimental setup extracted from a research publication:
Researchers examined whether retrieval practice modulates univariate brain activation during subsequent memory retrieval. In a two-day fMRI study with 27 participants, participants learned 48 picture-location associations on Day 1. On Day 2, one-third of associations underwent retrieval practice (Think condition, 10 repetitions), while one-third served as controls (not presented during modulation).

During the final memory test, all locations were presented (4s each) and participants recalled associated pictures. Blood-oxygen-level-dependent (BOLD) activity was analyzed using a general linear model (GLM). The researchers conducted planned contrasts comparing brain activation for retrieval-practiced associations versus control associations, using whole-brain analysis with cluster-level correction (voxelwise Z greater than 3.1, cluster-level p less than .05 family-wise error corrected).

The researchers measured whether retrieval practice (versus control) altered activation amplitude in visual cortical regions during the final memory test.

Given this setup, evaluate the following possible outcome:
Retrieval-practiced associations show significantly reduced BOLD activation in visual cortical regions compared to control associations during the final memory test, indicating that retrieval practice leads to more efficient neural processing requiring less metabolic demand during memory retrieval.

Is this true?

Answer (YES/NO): YES